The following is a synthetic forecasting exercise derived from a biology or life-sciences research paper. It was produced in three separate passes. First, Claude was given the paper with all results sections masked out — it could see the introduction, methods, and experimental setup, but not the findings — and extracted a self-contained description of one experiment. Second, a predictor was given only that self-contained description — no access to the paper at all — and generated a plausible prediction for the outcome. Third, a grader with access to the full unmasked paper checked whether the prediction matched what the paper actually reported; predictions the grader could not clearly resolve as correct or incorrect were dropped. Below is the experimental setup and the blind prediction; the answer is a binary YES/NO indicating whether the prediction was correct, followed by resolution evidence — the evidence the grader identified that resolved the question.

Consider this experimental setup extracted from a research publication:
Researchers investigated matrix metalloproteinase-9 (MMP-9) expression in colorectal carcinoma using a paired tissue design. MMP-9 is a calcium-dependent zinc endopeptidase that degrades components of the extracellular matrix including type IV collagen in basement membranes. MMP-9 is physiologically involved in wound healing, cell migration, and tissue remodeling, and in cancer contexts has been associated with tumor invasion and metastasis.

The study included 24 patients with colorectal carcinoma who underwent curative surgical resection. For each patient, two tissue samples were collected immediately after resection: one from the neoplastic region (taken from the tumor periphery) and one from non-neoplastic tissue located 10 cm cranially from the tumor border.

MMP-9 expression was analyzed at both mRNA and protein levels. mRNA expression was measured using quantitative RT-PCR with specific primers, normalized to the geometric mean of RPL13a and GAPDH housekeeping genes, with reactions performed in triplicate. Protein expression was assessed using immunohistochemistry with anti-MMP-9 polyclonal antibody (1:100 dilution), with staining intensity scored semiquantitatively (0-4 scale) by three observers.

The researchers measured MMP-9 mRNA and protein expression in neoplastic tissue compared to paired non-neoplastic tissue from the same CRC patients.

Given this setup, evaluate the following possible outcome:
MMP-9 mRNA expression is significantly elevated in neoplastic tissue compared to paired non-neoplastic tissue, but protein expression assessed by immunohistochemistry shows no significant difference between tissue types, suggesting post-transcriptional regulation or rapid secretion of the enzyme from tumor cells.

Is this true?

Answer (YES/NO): NO